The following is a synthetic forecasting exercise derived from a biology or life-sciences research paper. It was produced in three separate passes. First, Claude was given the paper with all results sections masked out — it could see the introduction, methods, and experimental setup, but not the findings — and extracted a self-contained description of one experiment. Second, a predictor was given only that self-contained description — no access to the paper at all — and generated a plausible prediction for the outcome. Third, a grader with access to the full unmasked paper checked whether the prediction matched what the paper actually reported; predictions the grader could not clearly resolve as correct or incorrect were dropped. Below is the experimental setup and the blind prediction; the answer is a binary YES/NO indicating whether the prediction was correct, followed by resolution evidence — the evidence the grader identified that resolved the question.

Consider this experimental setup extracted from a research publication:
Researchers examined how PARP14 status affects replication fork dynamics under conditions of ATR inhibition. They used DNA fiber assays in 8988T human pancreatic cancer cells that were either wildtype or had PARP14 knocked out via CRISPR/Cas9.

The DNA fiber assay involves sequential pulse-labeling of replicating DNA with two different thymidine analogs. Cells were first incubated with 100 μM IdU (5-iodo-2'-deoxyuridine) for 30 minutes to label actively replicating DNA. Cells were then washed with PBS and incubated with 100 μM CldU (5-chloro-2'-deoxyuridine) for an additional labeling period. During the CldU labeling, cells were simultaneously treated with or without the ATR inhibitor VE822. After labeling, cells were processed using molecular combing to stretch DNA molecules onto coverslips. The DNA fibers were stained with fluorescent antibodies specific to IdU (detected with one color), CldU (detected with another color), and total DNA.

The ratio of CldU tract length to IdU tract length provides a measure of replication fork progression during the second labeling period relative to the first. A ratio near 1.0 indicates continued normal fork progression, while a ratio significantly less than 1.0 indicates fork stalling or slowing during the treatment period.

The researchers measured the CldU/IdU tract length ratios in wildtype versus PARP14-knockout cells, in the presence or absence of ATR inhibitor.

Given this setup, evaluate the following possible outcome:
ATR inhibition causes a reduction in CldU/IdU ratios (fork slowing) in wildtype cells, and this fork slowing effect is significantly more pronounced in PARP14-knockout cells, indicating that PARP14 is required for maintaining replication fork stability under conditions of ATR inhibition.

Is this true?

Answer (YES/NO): YES